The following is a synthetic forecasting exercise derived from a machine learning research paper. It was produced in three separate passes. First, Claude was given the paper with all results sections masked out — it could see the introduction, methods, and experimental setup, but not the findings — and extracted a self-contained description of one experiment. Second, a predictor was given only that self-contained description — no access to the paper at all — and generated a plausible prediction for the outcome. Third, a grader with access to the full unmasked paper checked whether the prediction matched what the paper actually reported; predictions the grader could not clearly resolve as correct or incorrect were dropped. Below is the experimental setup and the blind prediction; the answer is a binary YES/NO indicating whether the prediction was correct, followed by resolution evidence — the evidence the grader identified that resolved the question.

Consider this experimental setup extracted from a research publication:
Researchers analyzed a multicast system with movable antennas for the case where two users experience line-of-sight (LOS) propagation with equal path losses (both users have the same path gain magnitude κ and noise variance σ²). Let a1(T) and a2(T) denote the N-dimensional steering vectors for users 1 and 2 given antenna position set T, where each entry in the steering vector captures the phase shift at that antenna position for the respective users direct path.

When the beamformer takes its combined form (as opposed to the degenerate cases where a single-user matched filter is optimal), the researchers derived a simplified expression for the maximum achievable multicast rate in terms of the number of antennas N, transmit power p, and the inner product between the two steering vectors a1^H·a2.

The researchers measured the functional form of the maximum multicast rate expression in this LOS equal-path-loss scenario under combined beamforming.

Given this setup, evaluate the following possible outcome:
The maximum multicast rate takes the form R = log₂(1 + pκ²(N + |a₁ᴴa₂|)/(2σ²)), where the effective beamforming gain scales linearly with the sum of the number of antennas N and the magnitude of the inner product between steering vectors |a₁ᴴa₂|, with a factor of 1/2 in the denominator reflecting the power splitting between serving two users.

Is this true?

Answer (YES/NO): NO